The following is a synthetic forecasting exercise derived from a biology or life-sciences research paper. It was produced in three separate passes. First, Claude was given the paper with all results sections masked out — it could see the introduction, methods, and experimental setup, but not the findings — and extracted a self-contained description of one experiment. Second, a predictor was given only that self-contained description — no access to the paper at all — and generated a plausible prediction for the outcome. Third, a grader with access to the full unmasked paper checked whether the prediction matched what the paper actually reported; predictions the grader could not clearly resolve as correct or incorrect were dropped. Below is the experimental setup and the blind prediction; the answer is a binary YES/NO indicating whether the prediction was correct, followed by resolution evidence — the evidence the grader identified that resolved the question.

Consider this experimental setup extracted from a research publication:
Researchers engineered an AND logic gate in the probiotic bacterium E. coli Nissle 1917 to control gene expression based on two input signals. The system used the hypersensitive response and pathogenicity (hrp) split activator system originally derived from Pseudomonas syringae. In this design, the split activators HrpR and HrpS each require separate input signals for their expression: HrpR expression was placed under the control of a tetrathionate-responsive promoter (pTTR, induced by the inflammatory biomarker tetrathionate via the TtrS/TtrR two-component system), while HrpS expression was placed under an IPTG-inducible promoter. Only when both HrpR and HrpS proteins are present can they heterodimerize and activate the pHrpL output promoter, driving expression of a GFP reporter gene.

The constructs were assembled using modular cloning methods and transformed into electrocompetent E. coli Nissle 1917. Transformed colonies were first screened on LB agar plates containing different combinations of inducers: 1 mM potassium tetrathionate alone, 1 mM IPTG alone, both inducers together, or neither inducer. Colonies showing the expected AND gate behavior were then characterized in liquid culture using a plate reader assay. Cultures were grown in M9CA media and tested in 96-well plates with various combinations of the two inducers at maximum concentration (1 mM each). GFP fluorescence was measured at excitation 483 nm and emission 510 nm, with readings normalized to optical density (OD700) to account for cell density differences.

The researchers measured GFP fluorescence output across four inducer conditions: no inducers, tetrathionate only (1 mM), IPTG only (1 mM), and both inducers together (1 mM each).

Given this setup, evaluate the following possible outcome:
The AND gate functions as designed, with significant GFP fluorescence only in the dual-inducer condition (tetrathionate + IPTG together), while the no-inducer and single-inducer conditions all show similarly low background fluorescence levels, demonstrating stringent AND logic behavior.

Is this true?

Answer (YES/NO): YES